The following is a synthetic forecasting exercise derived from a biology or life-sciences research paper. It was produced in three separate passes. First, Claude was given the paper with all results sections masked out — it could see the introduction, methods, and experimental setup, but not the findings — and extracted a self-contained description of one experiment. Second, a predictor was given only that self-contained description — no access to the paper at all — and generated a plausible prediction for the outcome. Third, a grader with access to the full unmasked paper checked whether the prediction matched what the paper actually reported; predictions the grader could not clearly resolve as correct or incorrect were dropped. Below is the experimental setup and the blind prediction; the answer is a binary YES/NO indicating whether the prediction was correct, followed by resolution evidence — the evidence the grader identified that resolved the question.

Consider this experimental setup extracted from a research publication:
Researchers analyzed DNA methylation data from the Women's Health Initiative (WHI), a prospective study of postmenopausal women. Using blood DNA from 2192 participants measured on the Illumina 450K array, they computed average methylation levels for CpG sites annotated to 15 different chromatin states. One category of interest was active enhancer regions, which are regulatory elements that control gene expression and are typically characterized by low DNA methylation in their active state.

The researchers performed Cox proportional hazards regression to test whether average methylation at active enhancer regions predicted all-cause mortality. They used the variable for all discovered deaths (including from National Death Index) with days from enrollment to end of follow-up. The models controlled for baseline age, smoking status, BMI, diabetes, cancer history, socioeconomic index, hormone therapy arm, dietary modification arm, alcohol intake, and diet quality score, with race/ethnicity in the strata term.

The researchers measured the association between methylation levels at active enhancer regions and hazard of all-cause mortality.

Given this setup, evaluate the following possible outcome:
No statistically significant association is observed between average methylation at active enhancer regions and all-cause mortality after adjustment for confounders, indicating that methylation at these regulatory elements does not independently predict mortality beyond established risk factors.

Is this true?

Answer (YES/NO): NO